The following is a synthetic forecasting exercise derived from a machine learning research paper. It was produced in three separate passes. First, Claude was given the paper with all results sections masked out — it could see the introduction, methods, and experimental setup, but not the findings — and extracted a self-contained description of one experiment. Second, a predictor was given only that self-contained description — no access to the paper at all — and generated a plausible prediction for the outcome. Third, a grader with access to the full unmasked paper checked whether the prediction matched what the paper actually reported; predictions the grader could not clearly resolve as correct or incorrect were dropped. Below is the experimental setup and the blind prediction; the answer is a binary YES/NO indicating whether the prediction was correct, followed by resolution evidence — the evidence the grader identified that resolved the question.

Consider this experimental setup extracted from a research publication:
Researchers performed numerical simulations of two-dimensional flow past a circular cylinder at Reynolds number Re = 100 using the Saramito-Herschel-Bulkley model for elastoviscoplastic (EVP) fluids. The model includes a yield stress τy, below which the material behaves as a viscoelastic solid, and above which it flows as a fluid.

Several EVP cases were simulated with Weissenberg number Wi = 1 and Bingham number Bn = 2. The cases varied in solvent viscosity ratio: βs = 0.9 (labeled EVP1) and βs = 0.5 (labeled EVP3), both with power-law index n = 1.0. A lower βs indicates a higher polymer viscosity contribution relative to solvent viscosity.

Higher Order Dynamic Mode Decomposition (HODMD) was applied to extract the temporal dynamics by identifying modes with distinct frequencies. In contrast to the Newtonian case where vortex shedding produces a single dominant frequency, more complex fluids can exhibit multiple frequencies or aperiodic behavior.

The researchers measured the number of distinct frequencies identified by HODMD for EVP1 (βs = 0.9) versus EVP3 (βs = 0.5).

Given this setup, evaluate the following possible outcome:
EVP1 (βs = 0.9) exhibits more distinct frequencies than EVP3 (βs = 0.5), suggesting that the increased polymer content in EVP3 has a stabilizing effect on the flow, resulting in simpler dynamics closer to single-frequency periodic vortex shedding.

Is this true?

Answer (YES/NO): NO